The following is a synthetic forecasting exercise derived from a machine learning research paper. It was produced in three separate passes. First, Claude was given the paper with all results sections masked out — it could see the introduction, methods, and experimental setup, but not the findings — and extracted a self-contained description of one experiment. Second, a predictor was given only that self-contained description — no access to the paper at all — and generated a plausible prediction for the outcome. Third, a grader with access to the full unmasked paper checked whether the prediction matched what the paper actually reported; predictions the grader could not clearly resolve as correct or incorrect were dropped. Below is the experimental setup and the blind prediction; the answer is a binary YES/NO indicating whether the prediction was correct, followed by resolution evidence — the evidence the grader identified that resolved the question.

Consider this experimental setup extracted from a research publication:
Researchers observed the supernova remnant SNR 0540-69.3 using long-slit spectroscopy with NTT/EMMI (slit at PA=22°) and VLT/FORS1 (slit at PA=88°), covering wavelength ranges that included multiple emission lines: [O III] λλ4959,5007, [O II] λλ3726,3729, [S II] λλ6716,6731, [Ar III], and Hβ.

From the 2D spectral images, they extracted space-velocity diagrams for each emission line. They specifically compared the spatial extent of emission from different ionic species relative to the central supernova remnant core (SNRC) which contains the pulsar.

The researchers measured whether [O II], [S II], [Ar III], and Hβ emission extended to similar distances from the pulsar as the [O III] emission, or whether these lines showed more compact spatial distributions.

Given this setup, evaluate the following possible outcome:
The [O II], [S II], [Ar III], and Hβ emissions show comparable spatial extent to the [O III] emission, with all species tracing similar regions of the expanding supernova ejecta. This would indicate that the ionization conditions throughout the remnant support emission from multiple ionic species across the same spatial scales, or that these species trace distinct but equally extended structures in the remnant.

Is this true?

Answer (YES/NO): NO